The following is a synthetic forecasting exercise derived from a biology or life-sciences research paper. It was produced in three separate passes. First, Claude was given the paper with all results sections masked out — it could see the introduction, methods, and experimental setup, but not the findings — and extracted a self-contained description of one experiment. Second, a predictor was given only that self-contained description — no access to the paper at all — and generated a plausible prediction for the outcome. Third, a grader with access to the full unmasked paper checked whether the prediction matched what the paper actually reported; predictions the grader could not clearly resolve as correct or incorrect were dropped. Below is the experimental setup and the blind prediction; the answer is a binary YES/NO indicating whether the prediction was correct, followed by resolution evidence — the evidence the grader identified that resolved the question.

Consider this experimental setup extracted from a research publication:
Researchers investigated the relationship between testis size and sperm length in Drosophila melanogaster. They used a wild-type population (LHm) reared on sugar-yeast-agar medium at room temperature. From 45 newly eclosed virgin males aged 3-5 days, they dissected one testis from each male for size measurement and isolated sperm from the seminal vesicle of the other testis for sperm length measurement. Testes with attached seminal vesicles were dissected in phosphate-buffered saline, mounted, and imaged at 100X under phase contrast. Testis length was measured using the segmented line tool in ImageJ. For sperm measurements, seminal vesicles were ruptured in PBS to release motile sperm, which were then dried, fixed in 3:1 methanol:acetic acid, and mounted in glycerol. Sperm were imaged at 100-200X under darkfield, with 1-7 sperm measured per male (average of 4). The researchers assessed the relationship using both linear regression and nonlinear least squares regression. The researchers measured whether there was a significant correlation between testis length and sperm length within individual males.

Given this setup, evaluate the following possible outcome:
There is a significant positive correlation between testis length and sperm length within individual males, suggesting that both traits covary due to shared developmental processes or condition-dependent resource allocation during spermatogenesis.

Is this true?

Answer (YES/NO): NO